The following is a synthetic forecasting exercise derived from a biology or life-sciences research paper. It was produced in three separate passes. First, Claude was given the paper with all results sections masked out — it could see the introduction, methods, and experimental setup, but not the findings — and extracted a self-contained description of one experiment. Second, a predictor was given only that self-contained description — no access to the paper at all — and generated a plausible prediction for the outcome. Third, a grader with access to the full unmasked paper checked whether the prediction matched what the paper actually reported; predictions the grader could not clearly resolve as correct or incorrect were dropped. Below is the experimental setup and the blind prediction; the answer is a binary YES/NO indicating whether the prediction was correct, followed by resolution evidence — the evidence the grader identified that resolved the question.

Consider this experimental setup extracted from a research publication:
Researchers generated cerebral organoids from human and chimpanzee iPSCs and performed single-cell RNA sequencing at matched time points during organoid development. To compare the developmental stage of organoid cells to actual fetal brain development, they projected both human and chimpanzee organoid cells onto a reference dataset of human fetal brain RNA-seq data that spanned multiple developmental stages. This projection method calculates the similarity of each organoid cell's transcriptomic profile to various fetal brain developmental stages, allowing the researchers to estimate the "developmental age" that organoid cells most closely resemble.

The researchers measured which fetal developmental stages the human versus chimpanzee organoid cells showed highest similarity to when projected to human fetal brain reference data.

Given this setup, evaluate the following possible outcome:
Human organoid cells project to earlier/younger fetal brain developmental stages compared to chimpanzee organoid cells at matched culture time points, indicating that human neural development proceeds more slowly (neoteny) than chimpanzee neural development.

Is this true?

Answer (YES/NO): YES